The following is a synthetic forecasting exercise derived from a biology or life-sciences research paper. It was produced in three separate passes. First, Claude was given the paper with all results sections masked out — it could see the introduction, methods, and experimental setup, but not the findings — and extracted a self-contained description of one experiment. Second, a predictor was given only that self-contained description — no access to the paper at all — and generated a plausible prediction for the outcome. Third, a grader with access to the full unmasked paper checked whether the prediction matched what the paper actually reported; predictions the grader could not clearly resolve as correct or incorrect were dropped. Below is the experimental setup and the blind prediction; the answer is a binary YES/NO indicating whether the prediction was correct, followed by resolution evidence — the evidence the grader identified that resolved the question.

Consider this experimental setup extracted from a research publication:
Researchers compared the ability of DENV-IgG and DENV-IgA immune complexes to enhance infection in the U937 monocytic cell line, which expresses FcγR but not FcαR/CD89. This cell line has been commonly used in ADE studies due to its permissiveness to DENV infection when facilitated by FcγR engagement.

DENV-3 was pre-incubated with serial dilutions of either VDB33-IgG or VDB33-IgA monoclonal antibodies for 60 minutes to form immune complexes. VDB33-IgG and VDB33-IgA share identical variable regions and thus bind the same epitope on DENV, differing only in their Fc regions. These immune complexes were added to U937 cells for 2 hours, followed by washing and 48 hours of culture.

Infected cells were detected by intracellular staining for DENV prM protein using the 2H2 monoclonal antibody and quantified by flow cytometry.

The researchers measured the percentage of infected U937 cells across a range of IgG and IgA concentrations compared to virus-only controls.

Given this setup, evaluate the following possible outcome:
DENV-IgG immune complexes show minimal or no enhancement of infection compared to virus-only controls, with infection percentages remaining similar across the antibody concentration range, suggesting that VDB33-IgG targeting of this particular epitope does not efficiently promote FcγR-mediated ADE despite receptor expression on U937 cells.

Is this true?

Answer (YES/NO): NO